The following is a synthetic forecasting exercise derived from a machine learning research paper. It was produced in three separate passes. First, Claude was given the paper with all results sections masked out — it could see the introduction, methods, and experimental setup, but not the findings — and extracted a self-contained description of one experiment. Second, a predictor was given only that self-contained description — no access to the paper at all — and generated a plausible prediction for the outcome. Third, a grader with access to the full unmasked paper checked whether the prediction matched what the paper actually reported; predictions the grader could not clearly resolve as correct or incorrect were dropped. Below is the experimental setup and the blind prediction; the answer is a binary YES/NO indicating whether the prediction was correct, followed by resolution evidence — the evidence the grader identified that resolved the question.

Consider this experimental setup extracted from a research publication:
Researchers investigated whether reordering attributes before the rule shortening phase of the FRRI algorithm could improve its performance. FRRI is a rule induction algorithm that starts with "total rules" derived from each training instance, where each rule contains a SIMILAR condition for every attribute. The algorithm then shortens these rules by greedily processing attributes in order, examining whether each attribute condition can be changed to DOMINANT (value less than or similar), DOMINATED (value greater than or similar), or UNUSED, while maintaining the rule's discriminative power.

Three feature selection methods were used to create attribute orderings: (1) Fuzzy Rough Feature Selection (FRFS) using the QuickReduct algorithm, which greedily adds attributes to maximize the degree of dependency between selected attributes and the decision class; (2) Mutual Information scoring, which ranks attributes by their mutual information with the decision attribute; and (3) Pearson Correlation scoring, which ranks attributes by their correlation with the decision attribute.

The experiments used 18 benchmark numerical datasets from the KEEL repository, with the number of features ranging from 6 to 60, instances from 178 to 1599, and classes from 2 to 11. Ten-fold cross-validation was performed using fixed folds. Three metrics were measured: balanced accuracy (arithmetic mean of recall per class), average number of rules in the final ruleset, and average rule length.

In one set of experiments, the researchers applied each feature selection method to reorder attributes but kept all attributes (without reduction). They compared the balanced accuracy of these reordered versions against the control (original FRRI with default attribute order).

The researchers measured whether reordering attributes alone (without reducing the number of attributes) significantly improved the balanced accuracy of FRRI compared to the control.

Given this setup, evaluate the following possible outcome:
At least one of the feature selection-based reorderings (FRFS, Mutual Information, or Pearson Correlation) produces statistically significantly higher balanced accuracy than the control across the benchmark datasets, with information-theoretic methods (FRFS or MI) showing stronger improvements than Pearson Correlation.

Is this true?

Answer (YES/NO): NO